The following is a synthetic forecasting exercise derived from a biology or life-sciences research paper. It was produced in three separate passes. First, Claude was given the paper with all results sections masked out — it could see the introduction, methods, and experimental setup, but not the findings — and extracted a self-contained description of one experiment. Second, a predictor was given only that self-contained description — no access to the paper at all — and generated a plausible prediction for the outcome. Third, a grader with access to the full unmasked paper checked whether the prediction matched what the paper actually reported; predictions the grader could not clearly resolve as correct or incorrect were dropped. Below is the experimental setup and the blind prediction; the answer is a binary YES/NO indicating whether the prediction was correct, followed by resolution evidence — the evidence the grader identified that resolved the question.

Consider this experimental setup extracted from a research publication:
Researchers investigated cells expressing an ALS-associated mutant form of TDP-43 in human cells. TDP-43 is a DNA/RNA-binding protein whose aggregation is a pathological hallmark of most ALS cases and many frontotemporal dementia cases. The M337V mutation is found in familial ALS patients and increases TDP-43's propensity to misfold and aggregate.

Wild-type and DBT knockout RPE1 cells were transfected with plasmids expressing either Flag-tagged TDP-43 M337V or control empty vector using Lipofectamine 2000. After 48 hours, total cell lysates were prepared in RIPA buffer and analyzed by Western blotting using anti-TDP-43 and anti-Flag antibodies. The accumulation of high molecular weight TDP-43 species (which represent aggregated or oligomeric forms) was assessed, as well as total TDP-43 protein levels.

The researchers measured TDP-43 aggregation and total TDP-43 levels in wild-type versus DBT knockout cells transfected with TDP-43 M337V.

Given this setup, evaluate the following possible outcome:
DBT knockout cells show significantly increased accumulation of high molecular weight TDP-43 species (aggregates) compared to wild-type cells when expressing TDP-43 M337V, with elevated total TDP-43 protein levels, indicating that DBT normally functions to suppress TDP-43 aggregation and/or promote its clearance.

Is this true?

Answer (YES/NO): NO